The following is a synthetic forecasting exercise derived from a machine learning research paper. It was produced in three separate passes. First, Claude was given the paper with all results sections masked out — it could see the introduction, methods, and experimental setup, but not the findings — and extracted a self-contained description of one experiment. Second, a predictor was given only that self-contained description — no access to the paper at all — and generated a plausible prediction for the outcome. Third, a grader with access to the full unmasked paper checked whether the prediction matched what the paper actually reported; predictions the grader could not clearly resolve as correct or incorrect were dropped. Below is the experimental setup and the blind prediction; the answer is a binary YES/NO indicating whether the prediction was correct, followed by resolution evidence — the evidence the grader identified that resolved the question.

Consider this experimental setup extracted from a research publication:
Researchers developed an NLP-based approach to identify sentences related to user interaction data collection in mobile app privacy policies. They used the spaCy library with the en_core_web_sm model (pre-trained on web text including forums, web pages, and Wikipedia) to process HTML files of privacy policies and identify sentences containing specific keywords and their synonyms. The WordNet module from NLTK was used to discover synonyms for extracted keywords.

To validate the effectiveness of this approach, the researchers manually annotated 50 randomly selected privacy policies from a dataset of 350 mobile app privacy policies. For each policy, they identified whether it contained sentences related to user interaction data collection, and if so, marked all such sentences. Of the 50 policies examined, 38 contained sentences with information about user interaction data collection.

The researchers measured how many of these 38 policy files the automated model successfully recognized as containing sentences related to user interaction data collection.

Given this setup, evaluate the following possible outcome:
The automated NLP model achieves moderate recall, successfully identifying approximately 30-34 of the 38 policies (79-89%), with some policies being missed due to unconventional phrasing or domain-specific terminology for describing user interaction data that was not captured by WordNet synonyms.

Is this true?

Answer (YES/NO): NO